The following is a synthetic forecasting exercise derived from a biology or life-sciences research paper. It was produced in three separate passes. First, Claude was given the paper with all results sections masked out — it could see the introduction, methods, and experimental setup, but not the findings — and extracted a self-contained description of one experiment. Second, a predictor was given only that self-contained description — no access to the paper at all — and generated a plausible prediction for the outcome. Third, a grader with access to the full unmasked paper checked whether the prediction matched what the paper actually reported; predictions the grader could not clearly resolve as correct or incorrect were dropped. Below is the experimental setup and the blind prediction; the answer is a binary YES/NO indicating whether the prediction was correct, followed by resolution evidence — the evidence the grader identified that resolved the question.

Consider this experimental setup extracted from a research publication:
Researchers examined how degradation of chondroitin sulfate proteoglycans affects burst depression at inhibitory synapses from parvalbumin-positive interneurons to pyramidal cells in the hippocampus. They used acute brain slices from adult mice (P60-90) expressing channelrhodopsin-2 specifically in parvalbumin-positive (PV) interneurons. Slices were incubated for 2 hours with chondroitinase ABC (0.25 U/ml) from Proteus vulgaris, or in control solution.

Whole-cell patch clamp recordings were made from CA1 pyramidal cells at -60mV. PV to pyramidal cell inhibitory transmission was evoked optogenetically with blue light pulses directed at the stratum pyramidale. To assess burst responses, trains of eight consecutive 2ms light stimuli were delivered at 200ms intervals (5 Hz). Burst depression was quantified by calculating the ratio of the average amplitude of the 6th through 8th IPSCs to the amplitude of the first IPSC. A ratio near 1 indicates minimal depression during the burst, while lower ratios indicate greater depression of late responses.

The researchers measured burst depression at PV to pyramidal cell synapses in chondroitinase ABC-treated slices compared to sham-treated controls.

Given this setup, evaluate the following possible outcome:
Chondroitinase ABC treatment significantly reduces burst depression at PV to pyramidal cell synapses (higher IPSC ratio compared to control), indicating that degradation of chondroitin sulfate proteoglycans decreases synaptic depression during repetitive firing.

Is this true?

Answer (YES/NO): NO